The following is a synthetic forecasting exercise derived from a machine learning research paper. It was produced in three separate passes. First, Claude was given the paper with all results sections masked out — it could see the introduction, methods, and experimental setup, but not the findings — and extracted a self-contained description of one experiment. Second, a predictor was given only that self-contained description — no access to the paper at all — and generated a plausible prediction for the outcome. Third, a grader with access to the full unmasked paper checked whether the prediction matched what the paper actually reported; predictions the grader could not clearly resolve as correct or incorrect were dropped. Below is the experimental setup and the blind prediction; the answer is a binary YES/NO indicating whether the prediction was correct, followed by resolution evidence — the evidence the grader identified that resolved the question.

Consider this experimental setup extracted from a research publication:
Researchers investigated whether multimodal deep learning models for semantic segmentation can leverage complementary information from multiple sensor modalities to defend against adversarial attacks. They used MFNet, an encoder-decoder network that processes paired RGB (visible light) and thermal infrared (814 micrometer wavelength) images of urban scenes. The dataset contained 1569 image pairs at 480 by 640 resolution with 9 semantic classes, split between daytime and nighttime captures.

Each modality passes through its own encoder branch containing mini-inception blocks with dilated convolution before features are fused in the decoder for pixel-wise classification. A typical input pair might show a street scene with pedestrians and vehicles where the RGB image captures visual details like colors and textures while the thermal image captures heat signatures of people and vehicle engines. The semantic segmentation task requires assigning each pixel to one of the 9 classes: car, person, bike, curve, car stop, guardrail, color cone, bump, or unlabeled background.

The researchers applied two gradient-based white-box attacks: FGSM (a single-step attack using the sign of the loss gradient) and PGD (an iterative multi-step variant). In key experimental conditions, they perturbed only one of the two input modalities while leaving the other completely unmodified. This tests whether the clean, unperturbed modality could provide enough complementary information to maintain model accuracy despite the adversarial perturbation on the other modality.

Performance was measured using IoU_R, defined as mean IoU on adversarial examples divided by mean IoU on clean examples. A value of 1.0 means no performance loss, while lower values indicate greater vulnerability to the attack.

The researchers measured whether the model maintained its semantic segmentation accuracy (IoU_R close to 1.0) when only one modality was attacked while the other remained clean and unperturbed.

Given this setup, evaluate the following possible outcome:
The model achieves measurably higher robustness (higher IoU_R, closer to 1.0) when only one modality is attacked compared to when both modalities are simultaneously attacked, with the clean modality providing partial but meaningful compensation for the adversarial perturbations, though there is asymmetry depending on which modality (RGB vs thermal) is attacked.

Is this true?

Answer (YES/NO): YES